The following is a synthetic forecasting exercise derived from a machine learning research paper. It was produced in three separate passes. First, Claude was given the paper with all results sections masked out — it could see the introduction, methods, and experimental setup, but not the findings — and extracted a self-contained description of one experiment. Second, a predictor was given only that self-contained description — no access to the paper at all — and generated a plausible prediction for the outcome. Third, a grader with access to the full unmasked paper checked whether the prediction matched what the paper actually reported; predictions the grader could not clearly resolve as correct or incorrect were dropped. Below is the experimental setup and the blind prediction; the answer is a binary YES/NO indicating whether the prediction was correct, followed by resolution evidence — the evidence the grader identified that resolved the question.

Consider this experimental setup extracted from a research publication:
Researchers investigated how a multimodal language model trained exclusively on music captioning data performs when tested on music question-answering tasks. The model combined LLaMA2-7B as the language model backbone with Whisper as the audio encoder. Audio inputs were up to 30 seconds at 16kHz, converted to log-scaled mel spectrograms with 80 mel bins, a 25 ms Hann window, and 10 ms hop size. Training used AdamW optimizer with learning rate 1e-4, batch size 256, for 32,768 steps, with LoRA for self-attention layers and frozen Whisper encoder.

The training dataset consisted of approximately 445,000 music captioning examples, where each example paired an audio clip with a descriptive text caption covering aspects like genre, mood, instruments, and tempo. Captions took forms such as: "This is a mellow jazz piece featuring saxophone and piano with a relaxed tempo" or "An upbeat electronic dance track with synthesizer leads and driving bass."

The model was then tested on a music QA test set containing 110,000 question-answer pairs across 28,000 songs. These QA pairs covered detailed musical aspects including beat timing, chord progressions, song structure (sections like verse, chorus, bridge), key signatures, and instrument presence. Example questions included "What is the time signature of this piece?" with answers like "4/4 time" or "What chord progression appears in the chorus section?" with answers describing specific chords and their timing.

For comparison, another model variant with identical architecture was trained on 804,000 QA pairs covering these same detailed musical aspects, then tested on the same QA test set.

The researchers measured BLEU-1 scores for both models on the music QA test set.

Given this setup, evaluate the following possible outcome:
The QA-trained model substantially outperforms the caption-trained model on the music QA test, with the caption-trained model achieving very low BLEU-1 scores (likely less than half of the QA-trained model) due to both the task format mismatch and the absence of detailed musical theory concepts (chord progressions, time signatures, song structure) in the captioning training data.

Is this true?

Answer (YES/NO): YES